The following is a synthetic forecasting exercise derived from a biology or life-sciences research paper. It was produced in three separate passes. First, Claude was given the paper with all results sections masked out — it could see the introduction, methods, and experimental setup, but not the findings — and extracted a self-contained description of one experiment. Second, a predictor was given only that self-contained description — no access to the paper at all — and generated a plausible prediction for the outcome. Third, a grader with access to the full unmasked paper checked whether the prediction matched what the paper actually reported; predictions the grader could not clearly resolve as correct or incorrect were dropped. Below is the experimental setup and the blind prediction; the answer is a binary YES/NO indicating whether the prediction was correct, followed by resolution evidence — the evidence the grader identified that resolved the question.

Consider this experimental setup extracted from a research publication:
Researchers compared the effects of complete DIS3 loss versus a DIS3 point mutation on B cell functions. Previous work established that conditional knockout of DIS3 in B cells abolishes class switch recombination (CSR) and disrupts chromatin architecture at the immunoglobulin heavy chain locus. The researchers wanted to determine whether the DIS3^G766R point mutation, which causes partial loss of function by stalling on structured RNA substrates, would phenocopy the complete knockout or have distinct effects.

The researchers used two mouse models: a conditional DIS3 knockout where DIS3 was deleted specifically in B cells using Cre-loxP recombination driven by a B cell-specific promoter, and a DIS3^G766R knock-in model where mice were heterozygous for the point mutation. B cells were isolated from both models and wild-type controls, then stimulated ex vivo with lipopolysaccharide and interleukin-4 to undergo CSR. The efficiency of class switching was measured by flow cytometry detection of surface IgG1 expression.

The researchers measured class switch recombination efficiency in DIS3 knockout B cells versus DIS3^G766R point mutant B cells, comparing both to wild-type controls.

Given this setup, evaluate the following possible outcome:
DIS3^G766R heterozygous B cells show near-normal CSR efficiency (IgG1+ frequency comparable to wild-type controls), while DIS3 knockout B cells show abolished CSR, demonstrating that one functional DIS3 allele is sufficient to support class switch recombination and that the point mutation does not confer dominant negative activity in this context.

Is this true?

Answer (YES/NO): YES